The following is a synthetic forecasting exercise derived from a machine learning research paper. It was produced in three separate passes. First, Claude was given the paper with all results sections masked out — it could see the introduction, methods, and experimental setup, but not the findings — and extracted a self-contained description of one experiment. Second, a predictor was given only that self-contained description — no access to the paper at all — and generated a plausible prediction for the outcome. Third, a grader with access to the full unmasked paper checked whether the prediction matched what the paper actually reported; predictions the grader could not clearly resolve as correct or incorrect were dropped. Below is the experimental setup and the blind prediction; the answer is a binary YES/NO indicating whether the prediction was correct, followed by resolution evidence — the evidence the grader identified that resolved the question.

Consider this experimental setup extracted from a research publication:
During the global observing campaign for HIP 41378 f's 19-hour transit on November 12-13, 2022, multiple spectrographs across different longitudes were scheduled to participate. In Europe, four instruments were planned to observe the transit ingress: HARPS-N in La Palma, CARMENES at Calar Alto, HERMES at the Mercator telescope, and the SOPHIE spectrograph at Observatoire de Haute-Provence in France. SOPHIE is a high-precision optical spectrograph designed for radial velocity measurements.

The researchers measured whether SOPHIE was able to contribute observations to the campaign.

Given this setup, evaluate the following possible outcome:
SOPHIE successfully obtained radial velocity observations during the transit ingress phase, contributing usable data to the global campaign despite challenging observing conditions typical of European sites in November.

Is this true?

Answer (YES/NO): NO